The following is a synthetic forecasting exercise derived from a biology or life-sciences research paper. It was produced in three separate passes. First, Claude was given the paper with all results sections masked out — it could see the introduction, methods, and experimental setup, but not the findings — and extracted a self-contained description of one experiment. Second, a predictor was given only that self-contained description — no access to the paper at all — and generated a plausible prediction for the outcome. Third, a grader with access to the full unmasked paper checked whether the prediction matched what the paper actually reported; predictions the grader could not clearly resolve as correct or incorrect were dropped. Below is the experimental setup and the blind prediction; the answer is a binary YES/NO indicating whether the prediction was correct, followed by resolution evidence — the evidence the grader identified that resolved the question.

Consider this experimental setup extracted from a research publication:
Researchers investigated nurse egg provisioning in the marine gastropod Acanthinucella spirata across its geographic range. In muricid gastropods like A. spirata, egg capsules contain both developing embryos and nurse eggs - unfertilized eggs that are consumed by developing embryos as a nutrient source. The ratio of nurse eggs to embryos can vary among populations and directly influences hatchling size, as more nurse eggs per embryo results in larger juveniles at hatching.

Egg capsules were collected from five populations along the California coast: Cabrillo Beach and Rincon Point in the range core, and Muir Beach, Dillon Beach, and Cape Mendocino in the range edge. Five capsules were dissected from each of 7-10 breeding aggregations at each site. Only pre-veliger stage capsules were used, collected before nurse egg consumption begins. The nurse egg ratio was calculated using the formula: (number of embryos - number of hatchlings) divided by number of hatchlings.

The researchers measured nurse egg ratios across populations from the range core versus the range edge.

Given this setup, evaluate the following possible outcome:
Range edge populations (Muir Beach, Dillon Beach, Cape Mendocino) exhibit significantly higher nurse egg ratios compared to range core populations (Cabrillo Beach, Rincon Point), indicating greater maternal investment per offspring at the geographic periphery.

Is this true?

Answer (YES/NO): NO